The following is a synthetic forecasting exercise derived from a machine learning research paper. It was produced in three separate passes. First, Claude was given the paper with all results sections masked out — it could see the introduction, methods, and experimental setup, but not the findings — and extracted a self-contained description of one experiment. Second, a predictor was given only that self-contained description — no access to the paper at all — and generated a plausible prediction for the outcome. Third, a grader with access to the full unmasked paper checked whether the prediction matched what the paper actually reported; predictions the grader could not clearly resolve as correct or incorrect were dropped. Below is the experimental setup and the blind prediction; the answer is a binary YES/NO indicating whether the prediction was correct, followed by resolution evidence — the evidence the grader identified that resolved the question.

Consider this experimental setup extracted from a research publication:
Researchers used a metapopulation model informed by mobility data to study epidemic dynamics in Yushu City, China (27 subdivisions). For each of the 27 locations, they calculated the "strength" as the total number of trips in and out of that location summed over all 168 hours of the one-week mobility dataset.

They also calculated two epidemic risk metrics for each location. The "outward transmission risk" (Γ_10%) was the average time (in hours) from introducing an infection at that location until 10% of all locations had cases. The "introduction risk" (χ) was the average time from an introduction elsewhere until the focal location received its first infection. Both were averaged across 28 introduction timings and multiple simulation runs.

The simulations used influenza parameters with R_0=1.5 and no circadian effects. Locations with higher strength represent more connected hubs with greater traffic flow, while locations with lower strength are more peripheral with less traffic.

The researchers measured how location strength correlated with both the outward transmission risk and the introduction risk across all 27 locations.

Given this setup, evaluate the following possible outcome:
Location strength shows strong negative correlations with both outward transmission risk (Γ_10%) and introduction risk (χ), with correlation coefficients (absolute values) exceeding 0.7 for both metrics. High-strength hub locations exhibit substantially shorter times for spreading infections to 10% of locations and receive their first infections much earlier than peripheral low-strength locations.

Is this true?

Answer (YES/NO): YES